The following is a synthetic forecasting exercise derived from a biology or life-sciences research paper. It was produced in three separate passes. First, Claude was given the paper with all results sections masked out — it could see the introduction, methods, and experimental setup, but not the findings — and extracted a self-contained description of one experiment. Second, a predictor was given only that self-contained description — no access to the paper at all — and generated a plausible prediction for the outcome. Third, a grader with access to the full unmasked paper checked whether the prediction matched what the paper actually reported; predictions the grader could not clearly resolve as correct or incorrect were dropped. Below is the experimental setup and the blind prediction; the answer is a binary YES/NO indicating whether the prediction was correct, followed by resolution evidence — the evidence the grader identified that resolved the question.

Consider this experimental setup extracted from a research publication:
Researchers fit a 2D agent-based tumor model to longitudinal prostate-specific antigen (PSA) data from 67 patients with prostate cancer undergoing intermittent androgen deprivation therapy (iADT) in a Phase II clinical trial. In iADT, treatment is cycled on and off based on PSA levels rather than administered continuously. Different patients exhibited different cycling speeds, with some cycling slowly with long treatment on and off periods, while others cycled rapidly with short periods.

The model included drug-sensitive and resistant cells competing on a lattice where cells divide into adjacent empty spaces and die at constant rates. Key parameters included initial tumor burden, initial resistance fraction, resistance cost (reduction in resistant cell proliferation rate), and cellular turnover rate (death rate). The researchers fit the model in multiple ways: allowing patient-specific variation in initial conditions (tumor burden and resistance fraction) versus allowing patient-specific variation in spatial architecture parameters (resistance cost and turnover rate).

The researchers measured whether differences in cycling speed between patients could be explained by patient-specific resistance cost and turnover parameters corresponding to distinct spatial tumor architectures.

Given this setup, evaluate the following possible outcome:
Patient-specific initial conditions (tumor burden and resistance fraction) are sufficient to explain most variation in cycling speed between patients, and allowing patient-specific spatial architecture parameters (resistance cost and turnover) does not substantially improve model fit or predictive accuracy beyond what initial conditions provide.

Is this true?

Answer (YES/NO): NO